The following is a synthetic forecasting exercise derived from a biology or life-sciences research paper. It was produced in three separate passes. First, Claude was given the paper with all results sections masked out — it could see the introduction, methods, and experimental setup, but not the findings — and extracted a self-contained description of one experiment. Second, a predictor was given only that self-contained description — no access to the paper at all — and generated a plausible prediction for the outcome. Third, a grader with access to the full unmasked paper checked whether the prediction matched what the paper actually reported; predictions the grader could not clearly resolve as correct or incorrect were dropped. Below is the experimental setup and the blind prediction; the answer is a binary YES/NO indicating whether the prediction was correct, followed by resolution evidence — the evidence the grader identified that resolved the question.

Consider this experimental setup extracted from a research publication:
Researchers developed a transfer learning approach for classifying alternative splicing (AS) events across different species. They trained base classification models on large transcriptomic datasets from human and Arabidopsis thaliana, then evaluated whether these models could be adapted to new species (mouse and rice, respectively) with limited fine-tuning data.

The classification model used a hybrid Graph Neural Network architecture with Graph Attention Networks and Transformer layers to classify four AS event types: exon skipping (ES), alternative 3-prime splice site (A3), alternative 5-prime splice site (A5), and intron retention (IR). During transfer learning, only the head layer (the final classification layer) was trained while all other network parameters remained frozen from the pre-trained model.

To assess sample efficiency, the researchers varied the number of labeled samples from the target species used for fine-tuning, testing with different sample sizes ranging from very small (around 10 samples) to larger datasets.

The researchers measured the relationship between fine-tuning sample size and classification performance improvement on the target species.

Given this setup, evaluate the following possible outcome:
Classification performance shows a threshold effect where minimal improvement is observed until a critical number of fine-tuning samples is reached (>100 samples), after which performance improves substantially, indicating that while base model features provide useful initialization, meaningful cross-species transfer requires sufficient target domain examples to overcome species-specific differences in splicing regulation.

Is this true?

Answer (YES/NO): NO